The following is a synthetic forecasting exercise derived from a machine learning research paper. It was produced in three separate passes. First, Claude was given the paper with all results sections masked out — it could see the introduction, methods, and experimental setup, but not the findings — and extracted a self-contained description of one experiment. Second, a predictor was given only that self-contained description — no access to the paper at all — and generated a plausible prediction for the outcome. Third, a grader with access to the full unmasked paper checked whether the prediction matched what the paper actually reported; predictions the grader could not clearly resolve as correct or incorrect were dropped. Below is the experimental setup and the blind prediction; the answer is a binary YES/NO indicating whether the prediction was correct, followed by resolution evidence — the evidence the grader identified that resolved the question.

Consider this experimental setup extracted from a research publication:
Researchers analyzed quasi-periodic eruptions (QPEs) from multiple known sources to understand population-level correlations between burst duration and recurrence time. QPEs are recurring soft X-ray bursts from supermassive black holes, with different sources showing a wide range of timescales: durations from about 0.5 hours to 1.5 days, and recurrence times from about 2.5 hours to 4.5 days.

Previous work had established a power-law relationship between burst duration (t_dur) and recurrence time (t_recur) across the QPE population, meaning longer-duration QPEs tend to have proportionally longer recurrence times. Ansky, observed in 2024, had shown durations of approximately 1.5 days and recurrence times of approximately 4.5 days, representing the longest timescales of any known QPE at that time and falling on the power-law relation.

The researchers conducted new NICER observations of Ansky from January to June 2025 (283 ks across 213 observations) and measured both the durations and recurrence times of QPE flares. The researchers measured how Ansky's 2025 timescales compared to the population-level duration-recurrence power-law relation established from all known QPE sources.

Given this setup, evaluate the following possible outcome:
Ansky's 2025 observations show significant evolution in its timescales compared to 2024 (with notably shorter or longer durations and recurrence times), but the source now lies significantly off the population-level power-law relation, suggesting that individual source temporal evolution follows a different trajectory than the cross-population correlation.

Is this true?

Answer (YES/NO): NO